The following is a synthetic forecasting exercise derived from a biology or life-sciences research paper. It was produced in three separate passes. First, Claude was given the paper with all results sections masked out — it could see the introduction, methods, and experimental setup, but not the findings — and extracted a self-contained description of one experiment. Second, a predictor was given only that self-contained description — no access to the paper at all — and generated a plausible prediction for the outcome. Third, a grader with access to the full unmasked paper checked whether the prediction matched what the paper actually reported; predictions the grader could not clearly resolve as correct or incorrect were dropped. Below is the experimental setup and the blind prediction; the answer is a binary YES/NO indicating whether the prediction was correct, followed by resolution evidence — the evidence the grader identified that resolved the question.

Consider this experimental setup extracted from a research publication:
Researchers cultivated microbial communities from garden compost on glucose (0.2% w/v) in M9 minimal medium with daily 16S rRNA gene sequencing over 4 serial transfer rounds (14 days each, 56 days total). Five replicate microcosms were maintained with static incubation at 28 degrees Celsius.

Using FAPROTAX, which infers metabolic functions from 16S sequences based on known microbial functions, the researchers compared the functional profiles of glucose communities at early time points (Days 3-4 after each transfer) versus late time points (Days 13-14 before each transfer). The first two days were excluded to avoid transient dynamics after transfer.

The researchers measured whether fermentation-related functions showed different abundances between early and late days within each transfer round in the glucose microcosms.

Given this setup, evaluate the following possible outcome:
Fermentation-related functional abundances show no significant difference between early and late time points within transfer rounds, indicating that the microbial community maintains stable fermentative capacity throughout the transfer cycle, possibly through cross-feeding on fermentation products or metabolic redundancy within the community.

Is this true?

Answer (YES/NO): NO